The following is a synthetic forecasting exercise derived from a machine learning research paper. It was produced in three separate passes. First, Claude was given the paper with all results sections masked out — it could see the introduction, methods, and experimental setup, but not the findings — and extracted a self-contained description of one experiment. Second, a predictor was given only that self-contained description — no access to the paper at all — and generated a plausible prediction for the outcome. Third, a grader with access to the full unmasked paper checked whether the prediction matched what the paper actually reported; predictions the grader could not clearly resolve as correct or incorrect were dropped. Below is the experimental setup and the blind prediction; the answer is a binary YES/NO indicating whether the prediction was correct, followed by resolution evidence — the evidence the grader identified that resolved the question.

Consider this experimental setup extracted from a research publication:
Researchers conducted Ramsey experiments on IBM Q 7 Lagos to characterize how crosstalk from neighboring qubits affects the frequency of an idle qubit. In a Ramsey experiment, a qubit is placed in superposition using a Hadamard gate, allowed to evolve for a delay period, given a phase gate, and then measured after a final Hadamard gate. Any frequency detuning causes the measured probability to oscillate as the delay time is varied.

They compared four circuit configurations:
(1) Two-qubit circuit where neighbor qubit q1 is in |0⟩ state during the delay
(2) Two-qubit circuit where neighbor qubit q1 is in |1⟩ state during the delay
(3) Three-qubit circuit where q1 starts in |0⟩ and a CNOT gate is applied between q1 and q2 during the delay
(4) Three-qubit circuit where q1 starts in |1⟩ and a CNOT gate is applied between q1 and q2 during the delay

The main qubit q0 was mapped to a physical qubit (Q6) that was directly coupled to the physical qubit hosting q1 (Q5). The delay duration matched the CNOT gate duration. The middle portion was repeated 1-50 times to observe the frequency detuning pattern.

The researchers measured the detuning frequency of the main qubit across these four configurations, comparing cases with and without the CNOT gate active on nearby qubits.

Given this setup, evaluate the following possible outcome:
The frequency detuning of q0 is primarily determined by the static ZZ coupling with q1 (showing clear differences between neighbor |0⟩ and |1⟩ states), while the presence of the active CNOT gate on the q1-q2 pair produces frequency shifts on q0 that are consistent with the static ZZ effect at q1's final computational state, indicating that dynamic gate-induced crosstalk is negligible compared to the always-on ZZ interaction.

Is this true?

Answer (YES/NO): NO